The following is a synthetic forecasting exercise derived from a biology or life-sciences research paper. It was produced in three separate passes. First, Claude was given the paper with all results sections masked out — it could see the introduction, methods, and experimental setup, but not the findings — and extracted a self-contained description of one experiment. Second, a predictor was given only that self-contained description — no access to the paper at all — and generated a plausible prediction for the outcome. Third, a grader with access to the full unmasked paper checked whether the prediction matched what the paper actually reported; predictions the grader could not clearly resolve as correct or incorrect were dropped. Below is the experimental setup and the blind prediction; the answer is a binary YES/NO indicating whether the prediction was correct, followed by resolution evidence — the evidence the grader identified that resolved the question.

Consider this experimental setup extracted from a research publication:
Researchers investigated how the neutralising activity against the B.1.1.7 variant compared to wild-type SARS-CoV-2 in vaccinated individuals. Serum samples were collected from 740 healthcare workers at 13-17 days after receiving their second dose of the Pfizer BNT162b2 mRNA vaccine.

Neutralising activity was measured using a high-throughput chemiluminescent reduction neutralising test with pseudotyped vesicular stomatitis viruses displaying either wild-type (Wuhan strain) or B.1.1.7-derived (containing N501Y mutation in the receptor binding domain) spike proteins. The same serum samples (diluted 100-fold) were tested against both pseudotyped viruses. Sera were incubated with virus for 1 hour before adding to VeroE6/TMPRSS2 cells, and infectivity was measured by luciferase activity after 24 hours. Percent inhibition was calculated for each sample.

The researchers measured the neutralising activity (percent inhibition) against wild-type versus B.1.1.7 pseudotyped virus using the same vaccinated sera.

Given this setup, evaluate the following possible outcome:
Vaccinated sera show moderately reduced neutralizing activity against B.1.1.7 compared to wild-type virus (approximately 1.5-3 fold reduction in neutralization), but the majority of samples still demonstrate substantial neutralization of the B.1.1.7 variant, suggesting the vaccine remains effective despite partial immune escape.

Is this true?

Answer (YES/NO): NO